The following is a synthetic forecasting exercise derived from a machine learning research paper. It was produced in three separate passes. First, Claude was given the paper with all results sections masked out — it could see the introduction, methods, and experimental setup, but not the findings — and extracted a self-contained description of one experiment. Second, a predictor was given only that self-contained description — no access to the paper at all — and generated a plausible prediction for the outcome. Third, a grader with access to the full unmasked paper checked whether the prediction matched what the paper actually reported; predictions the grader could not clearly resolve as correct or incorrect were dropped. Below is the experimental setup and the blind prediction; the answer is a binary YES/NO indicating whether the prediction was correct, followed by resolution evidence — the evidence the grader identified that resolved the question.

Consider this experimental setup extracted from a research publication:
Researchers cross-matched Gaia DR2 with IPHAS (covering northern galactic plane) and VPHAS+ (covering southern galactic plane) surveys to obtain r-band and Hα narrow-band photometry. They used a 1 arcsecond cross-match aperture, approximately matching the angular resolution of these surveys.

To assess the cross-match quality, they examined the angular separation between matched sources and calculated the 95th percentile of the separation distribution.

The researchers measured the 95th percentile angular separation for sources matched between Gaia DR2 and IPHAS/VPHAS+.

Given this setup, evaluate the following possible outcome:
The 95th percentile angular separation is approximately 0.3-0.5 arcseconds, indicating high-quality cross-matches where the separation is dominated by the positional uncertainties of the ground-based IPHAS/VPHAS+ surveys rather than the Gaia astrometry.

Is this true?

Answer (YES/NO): NO